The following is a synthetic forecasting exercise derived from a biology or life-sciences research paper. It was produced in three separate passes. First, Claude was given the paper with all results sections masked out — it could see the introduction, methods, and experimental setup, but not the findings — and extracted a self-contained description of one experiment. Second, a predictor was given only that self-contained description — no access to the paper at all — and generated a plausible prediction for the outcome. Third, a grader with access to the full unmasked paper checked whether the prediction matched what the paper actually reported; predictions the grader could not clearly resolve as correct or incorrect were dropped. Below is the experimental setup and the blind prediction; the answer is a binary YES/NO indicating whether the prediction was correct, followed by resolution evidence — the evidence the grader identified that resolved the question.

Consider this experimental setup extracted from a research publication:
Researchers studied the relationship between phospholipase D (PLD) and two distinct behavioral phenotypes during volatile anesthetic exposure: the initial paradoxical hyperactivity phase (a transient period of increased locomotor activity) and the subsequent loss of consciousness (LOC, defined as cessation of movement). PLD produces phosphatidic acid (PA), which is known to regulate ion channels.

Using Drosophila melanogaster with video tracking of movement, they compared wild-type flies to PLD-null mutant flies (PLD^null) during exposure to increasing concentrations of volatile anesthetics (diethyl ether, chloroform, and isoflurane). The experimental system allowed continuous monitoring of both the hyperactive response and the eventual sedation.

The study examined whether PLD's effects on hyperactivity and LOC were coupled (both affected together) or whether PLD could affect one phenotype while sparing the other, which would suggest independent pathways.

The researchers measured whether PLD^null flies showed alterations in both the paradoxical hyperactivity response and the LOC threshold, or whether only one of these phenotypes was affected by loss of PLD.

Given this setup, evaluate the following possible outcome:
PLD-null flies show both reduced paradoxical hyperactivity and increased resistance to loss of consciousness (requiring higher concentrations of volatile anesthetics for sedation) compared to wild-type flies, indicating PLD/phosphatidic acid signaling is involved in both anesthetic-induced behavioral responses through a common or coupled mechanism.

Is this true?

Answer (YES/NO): YES